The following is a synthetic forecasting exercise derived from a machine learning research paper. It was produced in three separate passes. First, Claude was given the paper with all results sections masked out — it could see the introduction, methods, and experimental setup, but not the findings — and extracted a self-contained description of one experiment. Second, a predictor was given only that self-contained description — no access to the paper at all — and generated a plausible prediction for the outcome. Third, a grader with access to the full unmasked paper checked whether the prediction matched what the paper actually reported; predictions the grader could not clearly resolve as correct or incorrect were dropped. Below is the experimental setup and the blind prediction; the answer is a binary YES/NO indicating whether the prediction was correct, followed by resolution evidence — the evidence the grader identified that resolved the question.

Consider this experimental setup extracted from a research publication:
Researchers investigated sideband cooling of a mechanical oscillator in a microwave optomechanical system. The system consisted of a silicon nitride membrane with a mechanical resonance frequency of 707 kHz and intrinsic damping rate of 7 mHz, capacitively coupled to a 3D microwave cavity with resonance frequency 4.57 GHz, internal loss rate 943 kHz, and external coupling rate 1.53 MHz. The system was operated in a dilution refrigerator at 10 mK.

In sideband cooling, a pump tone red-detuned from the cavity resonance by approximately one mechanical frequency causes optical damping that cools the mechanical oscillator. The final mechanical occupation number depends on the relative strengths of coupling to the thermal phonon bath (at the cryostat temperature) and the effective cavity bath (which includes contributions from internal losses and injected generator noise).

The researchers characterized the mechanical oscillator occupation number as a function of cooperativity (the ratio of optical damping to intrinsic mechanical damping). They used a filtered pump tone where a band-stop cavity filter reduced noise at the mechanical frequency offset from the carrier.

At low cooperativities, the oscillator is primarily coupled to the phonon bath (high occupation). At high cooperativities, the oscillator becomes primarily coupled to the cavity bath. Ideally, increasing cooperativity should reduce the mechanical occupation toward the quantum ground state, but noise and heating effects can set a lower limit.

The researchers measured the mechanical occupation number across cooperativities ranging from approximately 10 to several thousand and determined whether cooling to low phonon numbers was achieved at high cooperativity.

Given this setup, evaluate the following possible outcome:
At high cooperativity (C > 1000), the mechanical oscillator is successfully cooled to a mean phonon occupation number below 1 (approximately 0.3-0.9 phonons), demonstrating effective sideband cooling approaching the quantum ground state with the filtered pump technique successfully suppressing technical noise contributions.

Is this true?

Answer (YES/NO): NO